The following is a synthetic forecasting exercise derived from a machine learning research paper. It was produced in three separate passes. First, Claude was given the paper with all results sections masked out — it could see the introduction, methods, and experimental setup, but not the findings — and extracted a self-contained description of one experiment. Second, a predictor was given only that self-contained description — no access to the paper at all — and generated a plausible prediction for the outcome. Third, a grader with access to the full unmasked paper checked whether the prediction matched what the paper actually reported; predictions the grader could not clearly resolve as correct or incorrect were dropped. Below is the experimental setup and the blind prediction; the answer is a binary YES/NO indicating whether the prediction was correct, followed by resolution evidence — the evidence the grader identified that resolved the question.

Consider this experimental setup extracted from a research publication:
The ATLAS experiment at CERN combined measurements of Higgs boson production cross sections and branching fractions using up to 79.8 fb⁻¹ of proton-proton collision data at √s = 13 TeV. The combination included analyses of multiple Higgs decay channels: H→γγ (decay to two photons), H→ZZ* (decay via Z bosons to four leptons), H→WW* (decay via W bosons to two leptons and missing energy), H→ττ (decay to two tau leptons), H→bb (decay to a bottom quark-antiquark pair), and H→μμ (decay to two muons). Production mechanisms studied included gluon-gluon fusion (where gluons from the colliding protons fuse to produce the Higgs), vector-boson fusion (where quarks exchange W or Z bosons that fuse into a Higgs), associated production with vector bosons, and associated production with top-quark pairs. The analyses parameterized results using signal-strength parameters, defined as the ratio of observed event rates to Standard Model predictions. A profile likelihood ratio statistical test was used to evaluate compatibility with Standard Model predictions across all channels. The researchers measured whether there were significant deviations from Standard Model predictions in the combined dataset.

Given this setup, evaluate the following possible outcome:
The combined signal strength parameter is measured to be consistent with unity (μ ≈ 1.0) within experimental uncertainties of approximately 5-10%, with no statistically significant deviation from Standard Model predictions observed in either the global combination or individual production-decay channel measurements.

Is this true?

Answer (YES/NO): YES